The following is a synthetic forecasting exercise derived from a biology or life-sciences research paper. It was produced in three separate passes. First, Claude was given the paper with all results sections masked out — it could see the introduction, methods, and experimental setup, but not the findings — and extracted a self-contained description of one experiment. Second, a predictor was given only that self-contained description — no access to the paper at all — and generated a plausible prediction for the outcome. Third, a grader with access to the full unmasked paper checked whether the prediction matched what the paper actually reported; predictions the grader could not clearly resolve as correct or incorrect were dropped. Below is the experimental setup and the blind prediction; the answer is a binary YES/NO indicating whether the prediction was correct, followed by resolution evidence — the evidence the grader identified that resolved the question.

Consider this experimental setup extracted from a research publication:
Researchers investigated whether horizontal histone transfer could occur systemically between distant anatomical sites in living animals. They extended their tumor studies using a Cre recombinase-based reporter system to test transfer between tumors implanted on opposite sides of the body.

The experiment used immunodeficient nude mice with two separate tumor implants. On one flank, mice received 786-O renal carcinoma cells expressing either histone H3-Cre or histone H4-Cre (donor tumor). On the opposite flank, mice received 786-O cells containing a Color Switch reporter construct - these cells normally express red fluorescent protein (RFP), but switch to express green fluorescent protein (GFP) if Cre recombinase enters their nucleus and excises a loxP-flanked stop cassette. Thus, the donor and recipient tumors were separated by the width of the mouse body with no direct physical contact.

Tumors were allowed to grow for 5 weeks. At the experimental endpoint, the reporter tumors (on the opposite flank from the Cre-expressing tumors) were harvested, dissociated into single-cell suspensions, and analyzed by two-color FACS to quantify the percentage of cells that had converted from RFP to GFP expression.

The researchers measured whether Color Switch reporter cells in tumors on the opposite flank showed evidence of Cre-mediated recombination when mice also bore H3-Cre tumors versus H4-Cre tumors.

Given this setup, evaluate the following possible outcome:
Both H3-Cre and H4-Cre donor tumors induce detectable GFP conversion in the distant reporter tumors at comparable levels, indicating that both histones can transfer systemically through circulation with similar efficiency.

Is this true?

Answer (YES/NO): NO